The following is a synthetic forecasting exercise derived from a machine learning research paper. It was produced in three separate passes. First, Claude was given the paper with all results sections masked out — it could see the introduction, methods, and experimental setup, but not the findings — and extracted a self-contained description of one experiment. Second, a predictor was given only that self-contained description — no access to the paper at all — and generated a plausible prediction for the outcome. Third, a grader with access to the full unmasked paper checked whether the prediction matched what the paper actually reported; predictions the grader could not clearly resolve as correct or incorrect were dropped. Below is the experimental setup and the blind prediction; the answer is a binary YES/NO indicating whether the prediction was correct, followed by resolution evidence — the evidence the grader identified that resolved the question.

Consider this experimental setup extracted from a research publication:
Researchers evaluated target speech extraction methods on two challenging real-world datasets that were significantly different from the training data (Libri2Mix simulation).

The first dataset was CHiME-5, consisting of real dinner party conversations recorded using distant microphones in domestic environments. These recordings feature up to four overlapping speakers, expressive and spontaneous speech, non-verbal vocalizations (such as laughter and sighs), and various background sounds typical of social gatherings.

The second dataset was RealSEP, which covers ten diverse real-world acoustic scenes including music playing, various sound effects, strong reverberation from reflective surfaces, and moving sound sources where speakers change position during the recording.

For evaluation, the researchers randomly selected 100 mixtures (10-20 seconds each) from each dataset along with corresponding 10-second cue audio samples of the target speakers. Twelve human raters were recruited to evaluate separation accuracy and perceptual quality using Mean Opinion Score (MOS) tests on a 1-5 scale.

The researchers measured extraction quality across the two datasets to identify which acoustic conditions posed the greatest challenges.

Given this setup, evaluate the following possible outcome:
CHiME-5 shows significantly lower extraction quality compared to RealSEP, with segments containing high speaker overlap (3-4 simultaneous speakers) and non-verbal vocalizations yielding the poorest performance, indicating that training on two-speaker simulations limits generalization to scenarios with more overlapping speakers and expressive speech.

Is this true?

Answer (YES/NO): NO